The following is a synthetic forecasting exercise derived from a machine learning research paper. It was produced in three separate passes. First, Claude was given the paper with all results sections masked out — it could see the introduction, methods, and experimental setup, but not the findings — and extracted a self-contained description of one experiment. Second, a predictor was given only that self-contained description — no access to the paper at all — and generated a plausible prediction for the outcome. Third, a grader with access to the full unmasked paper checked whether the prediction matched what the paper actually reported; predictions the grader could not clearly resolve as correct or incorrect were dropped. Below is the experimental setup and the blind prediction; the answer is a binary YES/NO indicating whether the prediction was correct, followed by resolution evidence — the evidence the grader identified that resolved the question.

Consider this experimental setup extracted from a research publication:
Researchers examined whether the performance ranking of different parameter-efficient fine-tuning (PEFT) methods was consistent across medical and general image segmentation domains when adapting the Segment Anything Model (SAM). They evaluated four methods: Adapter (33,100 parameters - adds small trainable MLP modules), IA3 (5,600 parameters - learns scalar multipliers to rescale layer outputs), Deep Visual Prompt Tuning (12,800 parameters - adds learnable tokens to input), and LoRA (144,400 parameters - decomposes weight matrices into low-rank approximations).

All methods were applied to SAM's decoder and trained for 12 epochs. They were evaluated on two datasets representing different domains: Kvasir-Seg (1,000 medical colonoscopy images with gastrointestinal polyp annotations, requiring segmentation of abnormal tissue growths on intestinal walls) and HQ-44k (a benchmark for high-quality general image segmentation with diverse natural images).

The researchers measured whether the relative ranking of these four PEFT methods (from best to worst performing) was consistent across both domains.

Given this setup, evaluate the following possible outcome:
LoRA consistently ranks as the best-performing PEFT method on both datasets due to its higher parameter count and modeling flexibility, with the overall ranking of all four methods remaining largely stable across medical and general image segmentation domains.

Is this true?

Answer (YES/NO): YES